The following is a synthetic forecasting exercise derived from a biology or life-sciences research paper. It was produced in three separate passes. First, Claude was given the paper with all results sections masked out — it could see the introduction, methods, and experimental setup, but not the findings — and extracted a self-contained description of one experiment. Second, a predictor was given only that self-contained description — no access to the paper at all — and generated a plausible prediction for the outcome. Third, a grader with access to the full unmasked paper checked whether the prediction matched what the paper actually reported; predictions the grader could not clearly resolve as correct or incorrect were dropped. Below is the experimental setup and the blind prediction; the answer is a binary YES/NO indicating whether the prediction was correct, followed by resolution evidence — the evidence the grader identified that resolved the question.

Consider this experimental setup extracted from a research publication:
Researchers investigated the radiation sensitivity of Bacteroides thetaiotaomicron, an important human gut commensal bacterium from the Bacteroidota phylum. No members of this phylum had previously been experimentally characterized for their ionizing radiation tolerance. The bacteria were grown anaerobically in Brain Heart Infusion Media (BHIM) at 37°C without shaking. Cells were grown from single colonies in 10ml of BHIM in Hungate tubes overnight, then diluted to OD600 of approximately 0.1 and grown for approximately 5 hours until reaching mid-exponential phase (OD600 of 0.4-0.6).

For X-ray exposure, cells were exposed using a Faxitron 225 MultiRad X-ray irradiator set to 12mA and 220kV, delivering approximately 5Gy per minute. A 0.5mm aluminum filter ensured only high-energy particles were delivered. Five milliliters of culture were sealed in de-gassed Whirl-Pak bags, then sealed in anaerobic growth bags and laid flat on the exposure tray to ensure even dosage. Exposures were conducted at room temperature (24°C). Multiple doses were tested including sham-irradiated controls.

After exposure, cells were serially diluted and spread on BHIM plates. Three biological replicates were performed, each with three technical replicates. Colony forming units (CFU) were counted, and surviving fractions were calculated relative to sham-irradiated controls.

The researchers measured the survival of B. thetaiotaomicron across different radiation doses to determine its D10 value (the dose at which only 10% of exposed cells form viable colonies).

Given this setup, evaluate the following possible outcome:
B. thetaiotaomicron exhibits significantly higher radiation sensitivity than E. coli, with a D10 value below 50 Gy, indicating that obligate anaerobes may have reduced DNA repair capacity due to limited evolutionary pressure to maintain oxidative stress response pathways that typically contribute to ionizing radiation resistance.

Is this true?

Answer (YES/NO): NO